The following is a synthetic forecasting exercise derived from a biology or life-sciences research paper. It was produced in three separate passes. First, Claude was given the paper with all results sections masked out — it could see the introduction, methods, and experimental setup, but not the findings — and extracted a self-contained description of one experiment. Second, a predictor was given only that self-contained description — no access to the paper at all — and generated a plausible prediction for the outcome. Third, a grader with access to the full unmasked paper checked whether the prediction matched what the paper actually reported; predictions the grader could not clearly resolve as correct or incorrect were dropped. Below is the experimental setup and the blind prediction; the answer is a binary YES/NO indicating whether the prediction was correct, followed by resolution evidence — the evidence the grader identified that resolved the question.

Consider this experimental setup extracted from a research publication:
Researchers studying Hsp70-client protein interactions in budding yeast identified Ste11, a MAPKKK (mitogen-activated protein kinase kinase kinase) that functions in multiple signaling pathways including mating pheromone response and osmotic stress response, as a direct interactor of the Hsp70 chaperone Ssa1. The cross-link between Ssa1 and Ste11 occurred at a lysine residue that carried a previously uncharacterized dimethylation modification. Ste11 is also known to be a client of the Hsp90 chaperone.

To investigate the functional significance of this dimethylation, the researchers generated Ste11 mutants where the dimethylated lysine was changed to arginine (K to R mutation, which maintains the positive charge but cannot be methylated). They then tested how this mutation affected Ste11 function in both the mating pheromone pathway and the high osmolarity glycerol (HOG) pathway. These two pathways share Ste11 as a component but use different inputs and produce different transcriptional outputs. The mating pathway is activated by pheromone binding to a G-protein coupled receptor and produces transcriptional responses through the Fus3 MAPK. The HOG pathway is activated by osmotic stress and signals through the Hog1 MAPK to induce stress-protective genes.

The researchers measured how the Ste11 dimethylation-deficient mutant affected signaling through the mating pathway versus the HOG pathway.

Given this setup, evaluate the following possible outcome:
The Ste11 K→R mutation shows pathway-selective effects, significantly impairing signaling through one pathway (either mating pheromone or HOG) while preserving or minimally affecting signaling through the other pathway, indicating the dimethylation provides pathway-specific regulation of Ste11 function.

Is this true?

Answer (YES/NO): NO